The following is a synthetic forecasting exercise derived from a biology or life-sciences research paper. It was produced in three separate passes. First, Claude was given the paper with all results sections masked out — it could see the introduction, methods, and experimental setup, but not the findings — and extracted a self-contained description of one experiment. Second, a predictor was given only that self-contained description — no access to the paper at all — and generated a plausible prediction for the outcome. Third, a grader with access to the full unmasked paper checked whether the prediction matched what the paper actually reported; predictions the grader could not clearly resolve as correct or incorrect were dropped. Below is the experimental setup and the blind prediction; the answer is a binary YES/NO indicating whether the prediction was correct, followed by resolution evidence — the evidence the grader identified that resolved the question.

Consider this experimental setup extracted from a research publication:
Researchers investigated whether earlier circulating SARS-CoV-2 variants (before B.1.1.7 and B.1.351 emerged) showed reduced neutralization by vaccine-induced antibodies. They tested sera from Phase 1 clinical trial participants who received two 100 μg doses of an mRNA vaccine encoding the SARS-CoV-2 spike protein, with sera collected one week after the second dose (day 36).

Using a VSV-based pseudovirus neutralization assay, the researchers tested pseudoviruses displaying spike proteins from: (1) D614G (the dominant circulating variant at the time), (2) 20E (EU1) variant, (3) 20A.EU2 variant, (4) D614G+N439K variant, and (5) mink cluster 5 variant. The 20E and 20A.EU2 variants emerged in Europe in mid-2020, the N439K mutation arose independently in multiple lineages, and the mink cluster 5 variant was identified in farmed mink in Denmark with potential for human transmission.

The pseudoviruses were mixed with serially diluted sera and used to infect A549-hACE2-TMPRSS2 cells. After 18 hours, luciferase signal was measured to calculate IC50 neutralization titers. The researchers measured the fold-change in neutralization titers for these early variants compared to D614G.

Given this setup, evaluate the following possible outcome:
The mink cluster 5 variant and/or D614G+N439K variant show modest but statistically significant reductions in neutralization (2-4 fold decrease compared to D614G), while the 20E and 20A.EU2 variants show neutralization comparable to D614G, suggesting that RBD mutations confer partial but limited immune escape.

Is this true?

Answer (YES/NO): NO